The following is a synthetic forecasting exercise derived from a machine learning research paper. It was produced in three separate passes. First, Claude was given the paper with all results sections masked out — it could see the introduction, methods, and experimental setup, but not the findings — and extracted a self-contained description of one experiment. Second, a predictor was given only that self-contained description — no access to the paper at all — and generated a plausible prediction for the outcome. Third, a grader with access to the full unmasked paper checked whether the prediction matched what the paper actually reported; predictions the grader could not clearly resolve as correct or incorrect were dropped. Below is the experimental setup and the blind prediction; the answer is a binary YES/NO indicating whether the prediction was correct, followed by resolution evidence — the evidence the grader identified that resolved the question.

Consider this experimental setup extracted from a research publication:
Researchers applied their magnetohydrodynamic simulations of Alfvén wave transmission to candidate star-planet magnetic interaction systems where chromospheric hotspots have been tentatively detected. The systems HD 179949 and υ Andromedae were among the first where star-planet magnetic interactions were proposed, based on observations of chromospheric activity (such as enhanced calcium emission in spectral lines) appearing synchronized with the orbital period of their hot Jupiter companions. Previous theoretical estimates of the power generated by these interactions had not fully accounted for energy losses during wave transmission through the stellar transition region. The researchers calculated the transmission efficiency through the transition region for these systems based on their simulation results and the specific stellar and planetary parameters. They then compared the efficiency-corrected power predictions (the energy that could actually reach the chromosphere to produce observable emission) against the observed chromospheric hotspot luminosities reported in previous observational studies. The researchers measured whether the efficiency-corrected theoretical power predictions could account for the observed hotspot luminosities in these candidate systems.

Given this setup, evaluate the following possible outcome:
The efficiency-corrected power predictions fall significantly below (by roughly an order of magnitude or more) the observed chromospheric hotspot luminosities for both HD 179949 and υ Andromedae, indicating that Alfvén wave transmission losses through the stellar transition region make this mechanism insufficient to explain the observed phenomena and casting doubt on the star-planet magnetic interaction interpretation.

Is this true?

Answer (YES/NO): NO